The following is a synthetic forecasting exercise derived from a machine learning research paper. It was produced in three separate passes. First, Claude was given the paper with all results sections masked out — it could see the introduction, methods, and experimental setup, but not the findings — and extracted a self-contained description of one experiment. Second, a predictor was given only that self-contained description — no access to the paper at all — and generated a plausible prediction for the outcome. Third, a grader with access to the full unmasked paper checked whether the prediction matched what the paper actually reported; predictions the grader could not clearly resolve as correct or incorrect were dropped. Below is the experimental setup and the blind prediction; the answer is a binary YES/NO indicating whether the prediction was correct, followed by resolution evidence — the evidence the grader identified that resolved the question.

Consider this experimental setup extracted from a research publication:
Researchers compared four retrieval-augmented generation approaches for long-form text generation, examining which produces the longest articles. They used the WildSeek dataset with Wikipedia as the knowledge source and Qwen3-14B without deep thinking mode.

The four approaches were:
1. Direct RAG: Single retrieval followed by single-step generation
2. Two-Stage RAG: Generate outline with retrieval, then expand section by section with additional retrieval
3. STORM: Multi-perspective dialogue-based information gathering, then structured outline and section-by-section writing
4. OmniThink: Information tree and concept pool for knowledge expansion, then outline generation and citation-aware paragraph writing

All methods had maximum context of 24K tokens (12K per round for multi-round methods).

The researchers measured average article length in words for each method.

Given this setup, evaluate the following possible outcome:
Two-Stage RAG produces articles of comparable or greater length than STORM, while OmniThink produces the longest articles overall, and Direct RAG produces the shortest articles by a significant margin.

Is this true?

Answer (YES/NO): NO